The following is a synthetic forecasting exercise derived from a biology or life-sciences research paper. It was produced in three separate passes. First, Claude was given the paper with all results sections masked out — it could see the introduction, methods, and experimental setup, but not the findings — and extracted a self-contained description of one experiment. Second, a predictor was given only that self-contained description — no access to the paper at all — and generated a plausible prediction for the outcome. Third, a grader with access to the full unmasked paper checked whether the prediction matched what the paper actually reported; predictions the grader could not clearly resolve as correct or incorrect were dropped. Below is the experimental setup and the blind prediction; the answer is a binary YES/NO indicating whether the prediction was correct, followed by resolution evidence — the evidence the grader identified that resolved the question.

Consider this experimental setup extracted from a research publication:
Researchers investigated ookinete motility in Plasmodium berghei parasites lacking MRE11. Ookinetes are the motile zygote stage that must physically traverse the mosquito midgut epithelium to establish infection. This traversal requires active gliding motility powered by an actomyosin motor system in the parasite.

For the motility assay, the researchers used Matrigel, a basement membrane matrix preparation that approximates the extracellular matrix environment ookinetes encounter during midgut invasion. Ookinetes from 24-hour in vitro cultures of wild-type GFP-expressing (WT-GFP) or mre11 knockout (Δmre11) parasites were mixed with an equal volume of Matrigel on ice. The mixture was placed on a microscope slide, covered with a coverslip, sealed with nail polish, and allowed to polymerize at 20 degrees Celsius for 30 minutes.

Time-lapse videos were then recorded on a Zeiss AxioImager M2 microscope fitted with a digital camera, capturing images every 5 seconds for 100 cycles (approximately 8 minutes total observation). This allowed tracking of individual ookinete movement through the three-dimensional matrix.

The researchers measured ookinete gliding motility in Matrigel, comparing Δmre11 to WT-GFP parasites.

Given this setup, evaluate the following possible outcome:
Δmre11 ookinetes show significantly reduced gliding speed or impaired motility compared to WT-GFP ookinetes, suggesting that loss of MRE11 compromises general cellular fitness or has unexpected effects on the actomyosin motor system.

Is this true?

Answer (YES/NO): NO